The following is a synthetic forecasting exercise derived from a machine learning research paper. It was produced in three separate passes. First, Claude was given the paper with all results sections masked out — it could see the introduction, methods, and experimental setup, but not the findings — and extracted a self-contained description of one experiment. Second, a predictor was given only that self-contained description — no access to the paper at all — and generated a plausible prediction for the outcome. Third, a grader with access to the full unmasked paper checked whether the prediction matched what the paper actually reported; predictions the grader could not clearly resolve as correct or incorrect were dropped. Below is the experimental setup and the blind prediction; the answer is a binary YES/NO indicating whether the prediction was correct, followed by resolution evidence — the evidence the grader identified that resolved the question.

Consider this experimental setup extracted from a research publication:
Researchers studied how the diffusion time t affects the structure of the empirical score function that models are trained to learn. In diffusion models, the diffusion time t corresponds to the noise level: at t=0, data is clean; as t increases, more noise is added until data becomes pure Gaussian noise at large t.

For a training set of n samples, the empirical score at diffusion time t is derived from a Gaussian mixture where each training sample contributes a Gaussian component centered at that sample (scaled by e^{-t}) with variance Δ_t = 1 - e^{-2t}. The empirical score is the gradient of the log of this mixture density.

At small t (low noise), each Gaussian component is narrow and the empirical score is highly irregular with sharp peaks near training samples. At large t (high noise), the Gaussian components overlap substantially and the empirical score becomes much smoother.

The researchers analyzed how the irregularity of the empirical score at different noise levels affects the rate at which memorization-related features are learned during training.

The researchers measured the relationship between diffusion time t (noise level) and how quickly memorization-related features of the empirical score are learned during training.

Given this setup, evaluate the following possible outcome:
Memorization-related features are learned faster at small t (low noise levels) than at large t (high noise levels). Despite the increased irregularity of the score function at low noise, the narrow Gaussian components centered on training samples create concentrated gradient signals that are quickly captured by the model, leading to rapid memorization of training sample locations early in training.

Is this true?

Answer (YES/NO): NO